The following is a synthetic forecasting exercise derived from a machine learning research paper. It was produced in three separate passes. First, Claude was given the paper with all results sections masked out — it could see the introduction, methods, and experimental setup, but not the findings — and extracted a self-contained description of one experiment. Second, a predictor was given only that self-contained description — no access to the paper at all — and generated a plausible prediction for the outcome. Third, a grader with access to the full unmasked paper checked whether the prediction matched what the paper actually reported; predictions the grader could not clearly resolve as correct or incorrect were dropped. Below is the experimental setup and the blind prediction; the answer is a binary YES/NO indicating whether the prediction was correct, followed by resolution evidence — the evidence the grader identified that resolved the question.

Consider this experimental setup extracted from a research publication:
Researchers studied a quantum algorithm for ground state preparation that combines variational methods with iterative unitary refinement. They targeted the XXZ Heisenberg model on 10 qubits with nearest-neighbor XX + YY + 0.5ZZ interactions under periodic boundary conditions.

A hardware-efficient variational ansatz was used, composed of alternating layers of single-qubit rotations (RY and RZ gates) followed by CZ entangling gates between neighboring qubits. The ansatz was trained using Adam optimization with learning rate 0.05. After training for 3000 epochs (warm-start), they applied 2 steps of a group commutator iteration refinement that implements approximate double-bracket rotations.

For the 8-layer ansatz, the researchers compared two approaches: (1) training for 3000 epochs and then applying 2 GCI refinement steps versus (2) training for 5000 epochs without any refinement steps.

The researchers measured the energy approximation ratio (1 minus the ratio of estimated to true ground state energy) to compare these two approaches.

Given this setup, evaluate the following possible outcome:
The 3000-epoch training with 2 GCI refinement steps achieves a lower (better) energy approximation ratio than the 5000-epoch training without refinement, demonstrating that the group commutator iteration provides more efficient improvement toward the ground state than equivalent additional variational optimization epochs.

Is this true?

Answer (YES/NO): YES